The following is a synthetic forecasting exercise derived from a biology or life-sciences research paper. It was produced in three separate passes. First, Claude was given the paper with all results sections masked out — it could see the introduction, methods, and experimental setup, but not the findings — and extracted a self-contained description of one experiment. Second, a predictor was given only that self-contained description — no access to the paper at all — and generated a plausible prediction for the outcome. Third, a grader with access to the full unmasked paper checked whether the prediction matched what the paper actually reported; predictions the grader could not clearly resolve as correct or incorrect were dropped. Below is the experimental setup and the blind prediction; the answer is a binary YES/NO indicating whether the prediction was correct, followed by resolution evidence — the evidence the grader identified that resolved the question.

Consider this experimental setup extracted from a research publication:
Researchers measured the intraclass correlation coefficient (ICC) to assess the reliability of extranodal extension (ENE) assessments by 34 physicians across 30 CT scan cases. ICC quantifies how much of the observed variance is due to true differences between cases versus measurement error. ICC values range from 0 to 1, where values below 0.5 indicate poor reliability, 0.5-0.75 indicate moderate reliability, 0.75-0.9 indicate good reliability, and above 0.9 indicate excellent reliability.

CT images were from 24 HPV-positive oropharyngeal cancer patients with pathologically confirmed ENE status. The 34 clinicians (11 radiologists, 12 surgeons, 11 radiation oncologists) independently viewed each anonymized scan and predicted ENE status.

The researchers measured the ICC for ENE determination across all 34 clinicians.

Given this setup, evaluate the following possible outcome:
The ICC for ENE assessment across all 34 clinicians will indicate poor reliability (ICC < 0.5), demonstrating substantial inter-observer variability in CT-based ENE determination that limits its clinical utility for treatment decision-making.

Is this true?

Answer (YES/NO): YES